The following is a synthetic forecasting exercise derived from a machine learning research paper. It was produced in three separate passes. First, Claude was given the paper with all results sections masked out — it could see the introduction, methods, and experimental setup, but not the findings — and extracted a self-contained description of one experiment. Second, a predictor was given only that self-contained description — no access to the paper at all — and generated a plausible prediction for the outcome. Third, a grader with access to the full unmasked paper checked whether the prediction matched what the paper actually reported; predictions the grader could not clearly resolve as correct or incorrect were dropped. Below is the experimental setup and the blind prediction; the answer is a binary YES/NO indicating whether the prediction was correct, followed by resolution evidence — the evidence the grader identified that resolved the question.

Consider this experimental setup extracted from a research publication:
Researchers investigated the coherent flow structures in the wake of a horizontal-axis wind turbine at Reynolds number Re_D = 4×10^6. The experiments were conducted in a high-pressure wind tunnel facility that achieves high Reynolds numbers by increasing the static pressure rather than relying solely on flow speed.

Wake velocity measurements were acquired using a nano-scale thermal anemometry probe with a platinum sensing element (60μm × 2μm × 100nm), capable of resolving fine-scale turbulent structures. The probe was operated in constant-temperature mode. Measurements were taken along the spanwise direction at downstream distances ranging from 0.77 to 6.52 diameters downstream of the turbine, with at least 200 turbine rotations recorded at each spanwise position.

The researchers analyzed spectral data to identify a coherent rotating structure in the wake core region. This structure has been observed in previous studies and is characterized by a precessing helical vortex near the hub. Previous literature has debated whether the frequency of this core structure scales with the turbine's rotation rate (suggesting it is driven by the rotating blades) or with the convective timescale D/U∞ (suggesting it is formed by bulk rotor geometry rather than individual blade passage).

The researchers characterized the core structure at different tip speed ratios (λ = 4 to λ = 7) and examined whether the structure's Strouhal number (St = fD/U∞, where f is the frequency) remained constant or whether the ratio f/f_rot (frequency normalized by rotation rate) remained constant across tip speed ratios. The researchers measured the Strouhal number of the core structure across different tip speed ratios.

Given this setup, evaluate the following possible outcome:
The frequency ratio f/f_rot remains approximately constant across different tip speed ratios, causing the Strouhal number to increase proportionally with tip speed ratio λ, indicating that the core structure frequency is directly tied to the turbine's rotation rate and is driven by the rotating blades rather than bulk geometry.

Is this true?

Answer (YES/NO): NO